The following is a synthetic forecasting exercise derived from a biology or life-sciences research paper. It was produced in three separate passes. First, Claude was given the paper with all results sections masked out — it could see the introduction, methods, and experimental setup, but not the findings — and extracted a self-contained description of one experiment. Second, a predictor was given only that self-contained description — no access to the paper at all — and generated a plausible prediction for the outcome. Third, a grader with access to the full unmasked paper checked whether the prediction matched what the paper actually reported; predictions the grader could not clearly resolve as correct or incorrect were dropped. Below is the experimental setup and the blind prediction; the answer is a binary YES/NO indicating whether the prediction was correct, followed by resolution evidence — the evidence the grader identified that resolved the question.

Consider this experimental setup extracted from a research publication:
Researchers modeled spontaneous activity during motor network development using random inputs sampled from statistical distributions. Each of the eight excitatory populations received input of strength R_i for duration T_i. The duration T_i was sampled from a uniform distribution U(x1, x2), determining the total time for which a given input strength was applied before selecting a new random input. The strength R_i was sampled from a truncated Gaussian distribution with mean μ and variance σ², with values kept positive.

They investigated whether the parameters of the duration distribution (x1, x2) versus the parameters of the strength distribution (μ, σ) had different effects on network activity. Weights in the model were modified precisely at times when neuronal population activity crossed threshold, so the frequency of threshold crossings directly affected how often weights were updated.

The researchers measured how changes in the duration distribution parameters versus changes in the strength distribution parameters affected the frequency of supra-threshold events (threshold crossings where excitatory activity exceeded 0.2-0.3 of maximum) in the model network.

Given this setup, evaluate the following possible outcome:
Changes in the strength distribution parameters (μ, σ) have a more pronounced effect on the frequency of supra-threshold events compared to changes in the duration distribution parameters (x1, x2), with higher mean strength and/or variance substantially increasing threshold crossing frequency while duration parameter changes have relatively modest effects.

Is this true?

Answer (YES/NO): YES